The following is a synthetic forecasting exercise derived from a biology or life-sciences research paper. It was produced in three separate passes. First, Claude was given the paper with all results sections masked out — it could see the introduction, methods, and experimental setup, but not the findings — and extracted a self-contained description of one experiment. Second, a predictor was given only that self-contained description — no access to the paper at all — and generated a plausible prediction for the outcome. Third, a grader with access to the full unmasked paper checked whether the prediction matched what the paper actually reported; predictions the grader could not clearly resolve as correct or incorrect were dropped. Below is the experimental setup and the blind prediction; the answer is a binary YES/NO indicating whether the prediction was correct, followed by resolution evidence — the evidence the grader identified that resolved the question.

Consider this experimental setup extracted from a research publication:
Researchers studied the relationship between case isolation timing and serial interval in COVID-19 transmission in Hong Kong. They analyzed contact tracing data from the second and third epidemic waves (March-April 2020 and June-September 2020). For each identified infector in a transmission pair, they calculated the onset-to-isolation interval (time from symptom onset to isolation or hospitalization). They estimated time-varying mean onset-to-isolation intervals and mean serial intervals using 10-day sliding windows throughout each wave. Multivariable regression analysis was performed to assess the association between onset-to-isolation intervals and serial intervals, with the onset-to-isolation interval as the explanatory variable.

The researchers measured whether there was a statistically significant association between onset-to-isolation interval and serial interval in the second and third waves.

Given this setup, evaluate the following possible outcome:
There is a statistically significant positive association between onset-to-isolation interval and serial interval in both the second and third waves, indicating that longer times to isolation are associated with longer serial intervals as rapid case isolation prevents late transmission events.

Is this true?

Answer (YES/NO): YES